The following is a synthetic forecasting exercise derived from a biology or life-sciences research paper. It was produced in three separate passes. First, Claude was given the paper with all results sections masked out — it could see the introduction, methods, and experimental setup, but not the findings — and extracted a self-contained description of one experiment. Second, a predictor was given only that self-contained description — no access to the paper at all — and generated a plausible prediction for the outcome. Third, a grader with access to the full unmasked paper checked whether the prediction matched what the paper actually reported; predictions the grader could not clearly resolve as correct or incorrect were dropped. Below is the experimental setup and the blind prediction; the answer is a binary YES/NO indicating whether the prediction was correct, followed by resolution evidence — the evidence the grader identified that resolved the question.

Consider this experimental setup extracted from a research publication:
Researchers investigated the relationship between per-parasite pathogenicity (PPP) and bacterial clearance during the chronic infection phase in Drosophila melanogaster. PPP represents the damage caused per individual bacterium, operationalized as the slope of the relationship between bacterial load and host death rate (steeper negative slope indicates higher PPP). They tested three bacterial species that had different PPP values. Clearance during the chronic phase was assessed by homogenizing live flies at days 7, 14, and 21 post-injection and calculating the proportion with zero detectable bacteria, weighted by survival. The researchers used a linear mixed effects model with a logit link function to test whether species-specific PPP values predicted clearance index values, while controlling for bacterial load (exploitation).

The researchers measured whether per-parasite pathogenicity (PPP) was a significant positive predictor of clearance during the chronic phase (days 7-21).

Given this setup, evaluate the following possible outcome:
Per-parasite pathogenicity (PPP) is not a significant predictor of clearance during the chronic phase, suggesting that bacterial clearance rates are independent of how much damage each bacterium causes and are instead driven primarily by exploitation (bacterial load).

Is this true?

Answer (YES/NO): YES